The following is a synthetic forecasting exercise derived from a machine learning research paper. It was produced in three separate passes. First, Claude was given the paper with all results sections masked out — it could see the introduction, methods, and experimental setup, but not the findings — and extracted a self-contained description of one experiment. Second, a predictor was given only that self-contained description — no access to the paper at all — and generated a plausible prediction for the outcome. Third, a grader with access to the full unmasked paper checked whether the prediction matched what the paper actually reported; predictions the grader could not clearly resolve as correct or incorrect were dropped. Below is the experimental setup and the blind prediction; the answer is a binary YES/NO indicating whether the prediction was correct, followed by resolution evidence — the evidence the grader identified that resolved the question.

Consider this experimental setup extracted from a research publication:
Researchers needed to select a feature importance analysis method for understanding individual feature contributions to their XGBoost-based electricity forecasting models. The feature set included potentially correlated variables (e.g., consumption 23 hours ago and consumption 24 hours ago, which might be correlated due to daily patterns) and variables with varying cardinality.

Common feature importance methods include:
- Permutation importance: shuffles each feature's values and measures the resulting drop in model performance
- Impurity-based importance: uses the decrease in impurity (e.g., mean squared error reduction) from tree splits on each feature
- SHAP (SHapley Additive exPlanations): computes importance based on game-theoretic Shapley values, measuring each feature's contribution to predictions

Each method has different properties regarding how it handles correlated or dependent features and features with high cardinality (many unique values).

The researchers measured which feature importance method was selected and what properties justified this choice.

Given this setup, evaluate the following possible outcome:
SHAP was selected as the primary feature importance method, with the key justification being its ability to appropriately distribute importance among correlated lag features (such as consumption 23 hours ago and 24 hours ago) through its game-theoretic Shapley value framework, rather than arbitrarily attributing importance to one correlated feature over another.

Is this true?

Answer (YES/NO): YES